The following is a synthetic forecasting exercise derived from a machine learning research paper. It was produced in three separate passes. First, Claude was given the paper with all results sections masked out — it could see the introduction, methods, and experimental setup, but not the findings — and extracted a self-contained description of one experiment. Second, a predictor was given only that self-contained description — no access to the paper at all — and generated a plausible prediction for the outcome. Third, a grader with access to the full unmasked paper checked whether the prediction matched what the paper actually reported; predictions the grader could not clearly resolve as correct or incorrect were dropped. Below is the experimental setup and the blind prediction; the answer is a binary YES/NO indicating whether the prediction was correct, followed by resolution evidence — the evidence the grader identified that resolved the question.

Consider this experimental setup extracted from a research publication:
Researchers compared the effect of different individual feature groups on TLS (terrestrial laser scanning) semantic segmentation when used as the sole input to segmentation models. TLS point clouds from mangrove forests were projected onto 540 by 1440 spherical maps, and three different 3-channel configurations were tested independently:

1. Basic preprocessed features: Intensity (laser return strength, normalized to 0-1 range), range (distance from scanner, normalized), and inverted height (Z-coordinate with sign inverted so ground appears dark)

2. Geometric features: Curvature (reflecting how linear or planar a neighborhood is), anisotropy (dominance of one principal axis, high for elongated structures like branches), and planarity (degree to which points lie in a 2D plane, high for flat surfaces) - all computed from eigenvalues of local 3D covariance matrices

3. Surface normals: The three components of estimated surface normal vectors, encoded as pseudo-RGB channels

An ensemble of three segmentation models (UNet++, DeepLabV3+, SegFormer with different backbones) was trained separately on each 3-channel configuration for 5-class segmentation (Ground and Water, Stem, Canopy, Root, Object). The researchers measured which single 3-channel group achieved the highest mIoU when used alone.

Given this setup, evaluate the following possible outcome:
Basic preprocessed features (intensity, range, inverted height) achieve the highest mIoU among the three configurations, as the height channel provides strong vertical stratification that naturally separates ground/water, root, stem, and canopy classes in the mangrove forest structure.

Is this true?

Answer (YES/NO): YES